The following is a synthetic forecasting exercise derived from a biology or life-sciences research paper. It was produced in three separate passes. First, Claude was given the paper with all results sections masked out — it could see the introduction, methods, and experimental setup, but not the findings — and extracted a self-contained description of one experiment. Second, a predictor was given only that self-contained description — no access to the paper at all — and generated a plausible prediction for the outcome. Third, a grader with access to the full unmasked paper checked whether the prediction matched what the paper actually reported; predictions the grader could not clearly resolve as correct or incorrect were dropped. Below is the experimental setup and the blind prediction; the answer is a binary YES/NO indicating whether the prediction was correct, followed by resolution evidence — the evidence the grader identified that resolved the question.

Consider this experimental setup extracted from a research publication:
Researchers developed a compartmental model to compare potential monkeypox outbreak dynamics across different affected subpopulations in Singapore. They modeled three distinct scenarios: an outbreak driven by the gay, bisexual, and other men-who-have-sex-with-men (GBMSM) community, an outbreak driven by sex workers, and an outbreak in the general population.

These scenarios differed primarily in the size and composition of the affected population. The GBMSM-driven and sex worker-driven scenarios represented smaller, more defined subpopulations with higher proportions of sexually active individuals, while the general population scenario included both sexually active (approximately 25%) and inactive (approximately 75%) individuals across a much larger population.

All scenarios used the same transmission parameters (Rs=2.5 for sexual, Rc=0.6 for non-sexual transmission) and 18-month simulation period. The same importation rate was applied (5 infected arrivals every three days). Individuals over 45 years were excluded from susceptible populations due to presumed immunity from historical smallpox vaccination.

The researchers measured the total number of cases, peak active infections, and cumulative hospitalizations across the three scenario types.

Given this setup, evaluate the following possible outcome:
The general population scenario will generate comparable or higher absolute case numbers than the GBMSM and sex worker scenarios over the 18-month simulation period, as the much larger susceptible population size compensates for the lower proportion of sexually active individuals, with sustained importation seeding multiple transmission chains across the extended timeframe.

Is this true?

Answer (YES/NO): YES